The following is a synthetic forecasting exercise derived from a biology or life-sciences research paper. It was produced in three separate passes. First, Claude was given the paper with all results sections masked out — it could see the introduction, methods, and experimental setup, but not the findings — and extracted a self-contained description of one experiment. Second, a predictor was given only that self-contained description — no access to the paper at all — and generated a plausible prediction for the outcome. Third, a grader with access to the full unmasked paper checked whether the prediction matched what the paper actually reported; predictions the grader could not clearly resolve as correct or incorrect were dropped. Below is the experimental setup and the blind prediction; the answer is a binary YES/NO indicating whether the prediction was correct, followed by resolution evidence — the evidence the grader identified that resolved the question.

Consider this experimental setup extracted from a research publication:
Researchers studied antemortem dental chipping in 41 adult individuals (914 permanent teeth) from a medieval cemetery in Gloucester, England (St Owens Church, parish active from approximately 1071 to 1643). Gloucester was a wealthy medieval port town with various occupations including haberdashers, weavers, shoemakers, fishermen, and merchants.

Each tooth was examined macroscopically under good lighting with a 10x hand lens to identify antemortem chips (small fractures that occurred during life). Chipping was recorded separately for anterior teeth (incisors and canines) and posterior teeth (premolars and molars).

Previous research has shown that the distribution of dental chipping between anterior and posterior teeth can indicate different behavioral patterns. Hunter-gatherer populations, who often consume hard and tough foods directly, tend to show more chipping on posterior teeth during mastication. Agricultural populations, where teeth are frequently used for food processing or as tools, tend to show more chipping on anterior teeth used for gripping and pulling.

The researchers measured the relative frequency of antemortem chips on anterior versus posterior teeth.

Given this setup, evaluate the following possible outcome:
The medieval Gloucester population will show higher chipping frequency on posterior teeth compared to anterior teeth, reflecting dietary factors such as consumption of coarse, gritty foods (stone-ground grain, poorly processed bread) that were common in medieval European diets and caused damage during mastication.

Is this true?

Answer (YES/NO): NO